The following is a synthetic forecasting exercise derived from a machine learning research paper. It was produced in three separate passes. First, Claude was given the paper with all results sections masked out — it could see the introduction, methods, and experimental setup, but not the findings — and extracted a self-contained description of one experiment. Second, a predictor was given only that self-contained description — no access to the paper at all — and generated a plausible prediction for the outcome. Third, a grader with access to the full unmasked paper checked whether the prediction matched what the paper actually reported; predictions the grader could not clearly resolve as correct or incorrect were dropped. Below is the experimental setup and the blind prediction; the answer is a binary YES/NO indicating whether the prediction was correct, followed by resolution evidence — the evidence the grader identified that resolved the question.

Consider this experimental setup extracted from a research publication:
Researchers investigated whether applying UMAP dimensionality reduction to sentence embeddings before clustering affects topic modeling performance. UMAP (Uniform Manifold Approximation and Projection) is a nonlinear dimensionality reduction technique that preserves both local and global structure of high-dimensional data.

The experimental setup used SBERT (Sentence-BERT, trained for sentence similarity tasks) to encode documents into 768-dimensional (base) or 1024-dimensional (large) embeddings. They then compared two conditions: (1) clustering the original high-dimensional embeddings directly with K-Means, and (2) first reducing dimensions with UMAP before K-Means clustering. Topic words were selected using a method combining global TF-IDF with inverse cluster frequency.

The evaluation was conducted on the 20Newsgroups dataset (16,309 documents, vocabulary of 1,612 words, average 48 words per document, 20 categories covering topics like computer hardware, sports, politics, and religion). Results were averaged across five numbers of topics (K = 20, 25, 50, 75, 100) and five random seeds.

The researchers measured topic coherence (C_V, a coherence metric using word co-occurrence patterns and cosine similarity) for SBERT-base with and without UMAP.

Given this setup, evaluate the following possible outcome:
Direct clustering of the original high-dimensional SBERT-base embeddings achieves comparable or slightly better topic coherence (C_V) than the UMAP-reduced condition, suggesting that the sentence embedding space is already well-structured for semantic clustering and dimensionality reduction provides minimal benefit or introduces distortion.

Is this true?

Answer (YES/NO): NO